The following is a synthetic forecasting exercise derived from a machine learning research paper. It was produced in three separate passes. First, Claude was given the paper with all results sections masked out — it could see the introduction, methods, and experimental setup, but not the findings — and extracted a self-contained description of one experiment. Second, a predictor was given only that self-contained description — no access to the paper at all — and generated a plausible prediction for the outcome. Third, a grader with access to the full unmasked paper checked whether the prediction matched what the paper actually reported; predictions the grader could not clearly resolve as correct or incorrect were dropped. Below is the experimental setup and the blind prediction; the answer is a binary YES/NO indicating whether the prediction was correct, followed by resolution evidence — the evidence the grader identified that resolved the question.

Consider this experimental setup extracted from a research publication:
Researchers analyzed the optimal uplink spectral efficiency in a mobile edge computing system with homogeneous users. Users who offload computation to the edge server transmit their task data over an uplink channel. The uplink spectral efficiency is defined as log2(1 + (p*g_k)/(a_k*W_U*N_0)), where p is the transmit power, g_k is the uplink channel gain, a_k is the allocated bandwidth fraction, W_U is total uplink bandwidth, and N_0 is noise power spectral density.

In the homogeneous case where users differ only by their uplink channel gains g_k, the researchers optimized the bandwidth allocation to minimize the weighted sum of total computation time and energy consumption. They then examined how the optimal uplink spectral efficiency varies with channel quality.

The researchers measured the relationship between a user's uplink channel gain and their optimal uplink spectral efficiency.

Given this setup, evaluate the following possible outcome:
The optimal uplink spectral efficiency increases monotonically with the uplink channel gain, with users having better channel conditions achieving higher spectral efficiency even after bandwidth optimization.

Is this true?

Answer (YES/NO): YES